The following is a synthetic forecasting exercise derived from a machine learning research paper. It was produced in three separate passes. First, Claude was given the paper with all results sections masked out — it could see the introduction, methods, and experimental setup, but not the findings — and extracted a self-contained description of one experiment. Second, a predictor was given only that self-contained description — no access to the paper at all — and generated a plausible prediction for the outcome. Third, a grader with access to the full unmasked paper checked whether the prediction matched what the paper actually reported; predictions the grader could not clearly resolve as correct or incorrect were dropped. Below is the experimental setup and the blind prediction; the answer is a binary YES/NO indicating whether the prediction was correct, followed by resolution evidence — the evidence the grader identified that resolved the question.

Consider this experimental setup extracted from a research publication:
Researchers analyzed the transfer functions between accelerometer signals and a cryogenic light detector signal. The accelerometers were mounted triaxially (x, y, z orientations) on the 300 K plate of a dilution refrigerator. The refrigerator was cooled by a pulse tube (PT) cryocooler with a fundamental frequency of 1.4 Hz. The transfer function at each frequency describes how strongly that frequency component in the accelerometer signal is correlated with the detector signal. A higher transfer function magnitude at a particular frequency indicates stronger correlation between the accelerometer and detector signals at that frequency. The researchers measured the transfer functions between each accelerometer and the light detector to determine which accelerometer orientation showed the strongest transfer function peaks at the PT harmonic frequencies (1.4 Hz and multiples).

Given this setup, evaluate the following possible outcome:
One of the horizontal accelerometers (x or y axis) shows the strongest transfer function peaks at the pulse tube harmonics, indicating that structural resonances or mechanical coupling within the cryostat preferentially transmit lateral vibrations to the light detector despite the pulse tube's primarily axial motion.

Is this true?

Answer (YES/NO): NO